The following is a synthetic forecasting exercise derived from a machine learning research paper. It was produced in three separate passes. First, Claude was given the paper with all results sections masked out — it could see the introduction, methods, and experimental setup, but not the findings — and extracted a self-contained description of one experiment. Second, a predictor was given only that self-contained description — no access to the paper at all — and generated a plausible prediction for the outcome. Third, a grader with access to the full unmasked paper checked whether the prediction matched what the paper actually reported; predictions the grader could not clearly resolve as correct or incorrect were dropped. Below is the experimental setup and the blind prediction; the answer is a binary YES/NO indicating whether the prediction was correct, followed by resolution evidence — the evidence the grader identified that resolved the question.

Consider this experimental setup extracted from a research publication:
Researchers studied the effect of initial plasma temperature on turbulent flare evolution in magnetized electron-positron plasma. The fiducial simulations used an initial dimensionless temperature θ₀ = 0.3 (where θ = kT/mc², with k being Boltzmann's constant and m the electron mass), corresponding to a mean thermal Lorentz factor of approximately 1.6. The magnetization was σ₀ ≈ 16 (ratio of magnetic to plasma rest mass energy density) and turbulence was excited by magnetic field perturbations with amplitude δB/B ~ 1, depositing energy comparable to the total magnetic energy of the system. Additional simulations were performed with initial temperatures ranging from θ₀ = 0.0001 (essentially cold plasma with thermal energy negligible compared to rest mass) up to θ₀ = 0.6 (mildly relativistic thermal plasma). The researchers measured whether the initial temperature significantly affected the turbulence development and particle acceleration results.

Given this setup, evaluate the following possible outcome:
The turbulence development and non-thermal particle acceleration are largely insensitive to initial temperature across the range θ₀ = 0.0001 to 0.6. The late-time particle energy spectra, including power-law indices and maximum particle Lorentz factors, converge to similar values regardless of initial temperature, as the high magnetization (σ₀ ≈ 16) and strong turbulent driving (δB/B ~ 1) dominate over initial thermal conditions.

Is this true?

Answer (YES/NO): YES